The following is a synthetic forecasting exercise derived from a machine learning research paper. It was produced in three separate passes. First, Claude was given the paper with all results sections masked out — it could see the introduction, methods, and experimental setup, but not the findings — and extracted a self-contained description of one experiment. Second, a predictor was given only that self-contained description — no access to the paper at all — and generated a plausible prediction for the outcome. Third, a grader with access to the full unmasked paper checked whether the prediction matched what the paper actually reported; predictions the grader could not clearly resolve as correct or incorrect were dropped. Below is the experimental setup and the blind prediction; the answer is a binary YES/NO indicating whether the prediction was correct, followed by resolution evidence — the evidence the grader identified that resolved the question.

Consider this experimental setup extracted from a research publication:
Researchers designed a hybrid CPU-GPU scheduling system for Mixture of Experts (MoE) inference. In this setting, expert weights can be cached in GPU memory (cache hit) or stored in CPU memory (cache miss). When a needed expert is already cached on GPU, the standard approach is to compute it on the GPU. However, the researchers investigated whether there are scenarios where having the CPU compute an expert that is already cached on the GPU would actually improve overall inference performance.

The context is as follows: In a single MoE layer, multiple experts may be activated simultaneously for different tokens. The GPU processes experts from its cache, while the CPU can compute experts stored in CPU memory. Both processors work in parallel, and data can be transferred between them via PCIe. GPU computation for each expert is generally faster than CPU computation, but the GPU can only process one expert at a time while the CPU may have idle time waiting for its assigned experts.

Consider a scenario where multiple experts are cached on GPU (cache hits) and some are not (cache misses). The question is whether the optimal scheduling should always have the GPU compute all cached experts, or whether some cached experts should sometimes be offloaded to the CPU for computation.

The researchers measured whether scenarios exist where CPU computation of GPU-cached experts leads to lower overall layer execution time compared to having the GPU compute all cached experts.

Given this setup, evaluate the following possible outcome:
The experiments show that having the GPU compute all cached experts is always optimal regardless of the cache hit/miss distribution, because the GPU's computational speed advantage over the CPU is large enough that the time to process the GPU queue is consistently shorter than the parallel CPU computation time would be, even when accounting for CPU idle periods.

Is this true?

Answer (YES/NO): NO